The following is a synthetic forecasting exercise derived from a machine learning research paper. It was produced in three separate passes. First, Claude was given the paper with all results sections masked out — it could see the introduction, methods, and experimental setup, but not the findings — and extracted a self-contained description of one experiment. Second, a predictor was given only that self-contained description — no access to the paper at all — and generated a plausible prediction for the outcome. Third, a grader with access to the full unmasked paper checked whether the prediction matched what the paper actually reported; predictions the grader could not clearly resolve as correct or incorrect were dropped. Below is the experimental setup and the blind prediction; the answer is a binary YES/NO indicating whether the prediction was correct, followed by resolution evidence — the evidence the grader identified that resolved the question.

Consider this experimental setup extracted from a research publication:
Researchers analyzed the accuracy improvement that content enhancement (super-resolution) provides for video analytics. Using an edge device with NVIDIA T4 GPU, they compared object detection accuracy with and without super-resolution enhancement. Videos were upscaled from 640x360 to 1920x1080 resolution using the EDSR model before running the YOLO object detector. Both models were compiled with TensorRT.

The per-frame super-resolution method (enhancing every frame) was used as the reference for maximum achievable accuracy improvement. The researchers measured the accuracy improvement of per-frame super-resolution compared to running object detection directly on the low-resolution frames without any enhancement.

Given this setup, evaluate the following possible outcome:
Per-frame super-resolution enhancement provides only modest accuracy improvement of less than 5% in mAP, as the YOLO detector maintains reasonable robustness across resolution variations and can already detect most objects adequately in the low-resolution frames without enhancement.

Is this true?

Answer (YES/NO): NO